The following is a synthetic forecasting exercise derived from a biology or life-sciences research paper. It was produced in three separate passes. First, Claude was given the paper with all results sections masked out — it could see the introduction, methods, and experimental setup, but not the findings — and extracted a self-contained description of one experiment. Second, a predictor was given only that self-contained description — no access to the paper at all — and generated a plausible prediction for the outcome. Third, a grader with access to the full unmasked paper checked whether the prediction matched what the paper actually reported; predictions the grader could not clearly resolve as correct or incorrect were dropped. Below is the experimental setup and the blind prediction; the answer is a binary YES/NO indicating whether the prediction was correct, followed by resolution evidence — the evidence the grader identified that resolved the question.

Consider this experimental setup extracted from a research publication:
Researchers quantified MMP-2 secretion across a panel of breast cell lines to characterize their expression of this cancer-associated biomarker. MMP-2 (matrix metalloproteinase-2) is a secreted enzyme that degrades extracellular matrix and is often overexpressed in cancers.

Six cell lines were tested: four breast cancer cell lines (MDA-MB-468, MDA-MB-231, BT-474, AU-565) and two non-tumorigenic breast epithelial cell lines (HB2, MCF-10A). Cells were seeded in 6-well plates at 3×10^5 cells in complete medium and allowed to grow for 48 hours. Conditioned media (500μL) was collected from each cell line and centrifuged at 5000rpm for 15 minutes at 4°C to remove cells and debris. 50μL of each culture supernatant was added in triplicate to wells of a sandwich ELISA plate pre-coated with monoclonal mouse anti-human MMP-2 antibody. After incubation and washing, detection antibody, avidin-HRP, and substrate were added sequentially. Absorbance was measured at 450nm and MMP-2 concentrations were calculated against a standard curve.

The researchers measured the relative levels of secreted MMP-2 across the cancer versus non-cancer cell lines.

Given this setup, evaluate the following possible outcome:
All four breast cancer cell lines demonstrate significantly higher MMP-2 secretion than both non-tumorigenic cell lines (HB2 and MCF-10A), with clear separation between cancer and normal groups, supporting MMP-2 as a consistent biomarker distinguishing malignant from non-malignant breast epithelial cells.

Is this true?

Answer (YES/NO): NO